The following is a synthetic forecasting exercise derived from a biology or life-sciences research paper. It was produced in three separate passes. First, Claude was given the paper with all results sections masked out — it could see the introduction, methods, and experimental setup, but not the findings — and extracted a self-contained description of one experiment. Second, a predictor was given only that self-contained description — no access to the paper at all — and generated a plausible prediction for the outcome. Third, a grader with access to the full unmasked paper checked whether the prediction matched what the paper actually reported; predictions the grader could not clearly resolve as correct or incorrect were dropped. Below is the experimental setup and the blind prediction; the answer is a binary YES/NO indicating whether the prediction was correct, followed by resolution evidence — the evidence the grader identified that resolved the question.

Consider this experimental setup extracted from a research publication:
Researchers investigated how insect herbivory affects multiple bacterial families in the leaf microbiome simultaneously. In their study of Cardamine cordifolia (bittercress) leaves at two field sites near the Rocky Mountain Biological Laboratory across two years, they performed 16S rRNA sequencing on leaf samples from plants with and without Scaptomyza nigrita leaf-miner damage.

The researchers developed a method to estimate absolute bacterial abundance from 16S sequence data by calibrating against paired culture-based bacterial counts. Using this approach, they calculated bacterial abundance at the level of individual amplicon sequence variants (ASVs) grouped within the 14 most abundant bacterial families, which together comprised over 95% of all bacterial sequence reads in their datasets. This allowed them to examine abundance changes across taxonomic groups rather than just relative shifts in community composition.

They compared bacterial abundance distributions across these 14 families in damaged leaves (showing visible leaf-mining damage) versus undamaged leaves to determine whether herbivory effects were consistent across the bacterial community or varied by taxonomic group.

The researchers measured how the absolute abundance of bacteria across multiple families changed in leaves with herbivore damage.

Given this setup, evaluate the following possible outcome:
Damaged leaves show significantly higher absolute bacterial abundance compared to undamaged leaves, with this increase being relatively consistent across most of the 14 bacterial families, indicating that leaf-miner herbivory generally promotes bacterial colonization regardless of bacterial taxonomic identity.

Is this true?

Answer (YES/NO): NO